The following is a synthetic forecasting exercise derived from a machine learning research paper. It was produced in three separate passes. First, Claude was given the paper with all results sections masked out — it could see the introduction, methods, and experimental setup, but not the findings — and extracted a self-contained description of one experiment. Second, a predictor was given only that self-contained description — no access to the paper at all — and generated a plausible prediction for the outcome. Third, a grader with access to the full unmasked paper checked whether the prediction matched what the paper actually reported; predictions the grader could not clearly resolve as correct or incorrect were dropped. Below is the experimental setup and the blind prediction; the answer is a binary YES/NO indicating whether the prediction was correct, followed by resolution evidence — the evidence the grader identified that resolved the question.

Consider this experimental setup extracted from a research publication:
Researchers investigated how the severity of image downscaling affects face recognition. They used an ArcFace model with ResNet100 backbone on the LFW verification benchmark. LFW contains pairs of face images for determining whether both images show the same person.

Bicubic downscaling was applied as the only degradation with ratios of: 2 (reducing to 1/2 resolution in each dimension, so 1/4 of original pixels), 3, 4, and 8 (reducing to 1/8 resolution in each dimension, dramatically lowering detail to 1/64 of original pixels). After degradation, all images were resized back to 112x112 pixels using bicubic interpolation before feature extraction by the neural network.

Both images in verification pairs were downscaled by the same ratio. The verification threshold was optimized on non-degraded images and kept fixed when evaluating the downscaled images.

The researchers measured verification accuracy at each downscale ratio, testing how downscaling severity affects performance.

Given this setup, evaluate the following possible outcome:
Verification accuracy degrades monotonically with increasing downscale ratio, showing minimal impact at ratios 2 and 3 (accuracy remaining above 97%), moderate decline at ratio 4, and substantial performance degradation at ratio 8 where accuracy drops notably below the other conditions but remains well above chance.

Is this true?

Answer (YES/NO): NO